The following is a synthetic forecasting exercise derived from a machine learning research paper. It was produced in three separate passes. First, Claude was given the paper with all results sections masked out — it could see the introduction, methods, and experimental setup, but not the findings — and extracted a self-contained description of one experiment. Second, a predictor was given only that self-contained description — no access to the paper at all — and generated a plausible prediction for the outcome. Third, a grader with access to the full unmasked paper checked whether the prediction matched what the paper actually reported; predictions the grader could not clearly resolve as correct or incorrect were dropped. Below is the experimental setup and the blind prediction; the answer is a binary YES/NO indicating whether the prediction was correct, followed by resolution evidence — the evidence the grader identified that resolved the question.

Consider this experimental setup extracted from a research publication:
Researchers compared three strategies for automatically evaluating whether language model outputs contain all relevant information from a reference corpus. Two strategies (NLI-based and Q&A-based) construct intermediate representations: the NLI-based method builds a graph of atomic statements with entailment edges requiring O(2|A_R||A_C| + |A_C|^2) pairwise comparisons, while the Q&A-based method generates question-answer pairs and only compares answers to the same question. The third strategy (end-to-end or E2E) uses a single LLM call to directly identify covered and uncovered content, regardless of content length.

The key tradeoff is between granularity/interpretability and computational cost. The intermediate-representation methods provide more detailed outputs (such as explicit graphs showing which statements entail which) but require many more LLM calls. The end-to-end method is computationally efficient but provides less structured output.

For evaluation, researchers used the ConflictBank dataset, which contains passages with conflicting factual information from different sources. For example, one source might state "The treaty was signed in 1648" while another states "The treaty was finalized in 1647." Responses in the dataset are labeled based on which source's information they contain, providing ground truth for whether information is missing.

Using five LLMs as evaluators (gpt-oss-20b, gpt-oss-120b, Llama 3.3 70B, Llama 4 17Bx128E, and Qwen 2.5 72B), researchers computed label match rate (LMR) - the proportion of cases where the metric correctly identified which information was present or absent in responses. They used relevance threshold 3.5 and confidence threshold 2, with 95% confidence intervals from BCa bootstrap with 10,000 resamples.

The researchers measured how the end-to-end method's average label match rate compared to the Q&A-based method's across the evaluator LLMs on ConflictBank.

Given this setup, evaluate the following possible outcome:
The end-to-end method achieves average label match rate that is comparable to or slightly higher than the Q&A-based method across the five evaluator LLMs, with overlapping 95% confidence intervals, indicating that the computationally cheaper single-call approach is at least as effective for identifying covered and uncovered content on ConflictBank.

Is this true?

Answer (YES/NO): NO